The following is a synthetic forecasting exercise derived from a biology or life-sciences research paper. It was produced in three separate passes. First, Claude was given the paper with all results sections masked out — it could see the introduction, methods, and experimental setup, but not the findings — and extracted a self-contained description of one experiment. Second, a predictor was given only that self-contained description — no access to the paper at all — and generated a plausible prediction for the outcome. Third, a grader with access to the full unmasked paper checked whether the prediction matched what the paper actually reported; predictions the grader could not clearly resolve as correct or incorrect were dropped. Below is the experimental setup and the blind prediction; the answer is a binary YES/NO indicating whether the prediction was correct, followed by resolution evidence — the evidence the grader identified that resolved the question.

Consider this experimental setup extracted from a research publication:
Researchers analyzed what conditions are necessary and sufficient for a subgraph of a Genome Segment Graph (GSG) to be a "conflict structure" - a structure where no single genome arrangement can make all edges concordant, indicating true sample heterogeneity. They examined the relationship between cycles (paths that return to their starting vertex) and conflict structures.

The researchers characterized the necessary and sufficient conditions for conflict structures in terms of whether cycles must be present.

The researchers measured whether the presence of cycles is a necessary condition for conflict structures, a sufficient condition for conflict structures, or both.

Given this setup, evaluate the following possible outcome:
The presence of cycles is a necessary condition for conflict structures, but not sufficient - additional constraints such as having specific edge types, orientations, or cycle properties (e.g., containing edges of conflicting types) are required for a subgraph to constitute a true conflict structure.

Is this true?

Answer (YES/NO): YES